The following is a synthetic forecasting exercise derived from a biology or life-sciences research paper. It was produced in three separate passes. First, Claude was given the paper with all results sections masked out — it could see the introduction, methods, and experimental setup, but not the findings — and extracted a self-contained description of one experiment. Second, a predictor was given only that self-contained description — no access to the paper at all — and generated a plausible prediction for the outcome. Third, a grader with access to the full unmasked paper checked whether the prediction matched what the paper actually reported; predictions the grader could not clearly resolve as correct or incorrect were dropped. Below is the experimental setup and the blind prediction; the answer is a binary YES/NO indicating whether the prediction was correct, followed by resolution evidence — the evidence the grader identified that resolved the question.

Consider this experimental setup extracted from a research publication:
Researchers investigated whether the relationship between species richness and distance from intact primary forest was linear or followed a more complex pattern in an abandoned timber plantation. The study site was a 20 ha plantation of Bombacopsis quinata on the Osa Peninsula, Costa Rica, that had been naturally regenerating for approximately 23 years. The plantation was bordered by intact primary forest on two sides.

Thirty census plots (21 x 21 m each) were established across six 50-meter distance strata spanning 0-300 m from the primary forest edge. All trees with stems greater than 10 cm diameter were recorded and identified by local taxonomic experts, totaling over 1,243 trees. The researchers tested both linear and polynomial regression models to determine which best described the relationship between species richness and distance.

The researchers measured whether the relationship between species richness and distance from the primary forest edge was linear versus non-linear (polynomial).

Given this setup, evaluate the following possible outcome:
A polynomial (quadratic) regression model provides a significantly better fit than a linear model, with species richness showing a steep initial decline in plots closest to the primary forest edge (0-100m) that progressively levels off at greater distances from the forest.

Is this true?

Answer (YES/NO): NO